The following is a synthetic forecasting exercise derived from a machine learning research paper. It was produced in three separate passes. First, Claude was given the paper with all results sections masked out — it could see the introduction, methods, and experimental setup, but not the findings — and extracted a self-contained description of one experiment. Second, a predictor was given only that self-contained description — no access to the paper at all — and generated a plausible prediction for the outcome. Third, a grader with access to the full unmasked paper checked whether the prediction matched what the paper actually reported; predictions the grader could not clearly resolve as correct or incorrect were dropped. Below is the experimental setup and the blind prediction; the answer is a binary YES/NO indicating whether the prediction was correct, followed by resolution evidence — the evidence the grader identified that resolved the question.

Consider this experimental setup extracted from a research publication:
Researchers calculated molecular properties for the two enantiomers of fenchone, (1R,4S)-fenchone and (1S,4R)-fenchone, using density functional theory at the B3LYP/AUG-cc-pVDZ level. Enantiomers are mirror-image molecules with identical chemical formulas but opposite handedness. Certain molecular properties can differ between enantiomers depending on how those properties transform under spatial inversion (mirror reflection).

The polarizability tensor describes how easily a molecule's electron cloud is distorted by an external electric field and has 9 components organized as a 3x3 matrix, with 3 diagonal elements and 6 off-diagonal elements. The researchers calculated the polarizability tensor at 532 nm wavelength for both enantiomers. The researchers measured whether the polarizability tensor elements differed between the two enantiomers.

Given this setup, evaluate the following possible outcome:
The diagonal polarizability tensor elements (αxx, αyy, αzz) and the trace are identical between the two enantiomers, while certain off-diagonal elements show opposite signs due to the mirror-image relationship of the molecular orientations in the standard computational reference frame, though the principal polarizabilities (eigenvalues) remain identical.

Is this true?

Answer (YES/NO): NO